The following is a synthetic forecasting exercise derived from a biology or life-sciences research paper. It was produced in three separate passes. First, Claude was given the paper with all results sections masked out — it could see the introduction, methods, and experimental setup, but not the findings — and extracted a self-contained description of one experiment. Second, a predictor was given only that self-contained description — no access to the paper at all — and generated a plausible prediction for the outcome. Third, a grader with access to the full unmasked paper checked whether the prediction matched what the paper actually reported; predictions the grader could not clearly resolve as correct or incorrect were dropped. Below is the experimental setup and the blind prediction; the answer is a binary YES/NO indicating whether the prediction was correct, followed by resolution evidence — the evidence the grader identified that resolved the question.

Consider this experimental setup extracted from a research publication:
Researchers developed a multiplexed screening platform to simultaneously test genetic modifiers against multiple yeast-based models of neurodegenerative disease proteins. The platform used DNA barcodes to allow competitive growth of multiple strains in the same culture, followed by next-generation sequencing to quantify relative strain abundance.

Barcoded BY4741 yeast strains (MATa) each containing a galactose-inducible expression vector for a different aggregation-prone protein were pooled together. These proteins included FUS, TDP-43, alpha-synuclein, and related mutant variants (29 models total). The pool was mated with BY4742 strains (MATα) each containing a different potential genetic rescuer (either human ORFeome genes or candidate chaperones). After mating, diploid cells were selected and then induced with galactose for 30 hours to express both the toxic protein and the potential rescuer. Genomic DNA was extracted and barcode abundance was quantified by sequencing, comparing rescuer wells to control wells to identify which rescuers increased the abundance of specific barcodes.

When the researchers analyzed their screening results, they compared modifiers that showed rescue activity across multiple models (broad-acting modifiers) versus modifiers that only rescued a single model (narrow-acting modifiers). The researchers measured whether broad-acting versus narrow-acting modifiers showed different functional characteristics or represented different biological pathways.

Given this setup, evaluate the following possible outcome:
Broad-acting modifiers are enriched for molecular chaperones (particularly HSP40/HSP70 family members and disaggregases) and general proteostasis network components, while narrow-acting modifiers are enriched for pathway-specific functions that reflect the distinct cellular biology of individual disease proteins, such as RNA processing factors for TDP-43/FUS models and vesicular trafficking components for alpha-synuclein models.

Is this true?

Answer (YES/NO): NO